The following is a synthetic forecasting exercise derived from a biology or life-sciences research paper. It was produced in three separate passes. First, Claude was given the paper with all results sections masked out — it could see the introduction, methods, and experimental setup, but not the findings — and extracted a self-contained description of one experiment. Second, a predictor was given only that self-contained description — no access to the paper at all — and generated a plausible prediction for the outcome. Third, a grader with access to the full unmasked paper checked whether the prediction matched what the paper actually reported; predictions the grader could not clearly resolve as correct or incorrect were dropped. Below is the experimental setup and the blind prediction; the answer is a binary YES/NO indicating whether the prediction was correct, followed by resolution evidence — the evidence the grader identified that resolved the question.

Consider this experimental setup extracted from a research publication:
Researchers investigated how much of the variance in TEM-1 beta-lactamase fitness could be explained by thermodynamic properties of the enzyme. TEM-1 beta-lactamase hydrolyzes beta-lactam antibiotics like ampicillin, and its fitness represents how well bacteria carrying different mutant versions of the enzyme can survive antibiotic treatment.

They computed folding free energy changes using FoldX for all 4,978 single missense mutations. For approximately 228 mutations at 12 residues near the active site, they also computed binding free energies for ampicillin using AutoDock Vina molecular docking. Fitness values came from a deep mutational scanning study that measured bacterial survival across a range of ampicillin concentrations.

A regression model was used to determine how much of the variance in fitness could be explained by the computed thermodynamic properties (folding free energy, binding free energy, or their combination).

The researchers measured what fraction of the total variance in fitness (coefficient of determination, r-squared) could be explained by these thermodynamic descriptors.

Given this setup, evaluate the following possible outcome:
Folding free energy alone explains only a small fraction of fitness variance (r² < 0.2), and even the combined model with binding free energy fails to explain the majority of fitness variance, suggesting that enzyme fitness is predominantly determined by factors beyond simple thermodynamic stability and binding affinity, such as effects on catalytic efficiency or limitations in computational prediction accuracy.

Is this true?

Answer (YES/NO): NO